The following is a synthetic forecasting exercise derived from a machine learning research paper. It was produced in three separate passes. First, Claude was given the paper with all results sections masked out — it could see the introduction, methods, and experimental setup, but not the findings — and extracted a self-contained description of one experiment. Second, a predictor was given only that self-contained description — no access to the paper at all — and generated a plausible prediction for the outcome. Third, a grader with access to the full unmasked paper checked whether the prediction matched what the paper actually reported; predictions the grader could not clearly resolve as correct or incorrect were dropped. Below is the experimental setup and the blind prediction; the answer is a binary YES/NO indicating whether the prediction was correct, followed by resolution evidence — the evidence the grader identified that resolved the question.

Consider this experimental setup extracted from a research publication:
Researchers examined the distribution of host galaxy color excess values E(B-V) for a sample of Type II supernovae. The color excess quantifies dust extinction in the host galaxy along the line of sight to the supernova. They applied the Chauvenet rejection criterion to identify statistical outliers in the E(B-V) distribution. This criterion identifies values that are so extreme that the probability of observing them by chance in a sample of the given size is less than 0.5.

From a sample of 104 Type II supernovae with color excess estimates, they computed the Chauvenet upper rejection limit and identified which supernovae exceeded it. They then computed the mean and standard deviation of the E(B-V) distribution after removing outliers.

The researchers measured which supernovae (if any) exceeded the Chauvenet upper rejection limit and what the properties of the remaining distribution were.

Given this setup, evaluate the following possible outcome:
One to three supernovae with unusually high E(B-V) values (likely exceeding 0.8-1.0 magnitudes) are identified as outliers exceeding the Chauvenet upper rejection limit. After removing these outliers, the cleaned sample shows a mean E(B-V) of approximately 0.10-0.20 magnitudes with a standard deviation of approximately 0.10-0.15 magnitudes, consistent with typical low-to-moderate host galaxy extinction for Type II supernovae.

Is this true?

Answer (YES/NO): YES